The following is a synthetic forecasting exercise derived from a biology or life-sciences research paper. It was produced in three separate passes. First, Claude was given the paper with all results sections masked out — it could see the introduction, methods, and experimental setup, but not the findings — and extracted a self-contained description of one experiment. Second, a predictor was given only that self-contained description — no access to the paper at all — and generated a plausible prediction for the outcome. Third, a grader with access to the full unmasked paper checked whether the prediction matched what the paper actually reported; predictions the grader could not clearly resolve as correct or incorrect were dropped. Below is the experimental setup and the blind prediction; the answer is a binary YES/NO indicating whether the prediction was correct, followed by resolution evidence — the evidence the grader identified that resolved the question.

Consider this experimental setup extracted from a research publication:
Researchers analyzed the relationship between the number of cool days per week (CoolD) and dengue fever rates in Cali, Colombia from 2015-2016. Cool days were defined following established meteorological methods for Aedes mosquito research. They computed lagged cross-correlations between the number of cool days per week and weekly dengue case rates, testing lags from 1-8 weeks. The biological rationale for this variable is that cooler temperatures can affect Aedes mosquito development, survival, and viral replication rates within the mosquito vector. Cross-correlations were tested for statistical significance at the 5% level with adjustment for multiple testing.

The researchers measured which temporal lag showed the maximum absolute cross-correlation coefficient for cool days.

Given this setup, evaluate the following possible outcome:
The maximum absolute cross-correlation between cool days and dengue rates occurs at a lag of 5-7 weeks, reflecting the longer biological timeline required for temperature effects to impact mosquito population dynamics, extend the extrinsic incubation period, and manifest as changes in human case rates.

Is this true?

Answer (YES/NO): NO